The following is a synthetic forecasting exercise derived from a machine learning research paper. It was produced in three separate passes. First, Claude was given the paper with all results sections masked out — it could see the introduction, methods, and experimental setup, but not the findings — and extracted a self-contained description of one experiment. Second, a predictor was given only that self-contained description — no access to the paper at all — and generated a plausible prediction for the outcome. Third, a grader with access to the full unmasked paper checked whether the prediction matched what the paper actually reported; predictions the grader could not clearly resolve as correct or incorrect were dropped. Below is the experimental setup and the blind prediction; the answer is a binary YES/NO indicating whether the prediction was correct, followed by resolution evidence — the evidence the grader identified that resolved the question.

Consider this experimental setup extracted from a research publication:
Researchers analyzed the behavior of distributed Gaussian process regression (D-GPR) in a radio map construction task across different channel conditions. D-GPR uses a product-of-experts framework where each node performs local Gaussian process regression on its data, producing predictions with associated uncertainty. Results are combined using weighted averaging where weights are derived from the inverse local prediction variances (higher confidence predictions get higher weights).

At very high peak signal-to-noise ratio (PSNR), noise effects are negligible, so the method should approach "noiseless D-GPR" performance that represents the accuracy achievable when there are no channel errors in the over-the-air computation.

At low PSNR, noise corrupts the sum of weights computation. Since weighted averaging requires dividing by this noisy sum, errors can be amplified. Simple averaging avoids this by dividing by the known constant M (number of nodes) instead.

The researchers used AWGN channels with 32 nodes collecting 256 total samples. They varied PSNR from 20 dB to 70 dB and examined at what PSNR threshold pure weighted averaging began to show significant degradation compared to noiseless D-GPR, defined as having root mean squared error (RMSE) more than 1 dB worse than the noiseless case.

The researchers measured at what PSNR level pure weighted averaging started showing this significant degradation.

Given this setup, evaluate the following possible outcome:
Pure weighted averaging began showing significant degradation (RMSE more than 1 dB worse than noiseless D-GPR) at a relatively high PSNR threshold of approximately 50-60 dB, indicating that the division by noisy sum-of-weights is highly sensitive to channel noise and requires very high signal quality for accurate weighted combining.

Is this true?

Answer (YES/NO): NO